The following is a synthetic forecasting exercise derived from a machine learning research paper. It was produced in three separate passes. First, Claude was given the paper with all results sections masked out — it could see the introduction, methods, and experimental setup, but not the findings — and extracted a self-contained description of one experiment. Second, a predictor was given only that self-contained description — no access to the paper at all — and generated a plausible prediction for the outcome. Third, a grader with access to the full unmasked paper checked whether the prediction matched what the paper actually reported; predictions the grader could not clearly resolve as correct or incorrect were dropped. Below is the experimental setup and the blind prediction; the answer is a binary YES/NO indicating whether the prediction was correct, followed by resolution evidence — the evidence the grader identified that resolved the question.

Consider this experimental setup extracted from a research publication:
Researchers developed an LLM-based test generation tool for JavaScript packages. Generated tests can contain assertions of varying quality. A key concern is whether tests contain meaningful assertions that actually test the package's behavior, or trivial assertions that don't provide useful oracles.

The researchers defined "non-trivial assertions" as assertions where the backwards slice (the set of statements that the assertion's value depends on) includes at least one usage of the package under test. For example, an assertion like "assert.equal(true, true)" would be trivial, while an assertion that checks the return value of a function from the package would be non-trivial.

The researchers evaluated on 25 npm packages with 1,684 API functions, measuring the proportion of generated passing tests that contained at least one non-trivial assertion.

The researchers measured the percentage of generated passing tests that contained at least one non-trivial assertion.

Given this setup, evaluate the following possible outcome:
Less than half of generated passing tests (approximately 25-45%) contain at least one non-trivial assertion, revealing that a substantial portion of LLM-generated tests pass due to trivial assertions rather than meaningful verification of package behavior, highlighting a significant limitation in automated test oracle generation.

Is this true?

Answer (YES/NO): NO